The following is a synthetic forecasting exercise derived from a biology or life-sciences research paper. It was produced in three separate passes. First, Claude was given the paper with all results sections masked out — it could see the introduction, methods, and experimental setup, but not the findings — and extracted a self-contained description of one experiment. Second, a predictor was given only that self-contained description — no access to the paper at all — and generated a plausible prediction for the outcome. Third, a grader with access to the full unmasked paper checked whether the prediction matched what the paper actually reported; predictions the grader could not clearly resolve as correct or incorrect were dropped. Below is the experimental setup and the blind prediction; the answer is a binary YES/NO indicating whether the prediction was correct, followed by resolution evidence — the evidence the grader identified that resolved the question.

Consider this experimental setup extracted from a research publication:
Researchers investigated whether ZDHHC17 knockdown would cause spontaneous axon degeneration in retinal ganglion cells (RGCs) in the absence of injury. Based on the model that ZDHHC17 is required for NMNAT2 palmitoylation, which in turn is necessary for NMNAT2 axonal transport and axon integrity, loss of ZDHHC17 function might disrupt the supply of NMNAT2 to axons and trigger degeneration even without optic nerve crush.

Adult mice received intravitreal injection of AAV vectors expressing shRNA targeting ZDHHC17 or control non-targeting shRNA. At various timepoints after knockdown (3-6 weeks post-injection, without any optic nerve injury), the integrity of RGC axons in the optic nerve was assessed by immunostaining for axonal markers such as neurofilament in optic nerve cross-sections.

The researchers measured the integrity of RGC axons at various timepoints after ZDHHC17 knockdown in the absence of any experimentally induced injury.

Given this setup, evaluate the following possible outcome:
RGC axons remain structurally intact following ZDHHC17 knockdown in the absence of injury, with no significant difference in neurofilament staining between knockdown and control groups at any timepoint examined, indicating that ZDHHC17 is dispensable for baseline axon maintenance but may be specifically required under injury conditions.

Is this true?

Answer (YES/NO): NO